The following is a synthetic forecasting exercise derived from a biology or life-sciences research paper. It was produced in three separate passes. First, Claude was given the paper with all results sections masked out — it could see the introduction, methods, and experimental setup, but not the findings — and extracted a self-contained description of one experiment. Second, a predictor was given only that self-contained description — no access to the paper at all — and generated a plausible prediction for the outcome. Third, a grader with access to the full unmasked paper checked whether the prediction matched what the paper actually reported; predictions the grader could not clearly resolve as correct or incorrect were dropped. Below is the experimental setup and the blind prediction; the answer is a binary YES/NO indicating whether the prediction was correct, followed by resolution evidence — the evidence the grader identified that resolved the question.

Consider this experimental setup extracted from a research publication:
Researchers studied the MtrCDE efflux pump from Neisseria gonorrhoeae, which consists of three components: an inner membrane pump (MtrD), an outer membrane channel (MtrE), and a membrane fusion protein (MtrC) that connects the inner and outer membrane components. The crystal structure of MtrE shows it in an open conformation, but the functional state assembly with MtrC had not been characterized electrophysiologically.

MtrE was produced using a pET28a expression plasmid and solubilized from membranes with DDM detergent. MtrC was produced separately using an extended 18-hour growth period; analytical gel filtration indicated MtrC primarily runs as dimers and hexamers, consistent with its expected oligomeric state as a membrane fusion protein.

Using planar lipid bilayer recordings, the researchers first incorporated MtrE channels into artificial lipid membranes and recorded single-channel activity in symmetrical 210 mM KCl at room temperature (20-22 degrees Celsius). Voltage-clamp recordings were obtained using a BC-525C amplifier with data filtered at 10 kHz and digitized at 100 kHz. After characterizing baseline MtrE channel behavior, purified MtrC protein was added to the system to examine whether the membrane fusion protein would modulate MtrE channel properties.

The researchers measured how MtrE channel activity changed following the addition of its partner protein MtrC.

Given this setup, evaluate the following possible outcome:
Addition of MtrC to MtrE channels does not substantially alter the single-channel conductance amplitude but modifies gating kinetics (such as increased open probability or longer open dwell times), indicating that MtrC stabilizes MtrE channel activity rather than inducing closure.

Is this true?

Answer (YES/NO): YES